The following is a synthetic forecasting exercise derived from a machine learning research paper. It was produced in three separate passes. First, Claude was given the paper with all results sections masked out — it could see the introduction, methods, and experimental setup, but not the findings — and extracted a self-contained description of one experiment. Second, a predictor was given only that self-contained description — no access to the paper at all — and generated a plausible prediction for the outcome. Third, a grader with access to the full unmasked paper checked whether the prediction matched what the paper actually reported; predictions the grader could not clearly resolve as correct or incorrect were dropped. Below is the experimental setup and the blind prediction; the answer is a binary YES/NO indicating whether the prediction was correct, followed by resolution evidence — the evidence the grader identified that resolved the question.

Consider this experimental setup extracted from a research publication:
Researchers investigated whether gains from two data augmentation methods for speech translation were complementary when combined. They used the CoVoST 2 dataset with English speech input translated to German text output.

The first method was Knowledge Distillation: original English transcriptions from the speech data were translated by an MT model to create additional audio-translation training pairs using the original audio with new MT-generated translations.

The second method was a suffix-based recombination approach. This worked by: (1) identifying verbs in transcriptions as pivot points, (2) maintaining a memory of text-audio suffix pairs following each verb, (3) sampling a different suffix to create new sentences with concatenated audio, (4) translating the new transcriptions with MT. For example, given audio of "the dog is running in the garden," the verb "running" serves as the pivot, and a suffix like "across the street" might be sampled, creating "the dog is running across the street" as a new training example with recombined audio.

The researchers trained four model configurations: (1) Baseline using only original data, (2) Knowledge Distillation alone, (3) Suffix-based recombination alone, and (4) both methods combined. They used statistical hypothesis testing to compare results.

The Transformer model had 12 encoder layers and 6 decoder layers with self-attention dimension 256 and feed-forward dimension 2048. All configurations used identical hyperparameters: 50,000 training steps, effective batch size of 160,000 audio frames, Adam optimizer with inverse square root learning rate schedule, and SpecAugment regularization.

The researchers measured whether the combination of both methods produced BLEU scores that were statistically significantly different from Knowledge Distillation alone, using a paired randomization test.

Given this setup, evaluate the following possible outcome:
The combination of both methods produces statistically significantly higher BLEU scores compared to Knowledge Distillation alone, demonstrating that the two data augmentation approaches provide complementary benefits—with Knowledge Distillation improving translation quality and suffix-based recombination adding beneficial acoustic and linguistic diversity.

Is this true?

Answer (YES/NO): YES